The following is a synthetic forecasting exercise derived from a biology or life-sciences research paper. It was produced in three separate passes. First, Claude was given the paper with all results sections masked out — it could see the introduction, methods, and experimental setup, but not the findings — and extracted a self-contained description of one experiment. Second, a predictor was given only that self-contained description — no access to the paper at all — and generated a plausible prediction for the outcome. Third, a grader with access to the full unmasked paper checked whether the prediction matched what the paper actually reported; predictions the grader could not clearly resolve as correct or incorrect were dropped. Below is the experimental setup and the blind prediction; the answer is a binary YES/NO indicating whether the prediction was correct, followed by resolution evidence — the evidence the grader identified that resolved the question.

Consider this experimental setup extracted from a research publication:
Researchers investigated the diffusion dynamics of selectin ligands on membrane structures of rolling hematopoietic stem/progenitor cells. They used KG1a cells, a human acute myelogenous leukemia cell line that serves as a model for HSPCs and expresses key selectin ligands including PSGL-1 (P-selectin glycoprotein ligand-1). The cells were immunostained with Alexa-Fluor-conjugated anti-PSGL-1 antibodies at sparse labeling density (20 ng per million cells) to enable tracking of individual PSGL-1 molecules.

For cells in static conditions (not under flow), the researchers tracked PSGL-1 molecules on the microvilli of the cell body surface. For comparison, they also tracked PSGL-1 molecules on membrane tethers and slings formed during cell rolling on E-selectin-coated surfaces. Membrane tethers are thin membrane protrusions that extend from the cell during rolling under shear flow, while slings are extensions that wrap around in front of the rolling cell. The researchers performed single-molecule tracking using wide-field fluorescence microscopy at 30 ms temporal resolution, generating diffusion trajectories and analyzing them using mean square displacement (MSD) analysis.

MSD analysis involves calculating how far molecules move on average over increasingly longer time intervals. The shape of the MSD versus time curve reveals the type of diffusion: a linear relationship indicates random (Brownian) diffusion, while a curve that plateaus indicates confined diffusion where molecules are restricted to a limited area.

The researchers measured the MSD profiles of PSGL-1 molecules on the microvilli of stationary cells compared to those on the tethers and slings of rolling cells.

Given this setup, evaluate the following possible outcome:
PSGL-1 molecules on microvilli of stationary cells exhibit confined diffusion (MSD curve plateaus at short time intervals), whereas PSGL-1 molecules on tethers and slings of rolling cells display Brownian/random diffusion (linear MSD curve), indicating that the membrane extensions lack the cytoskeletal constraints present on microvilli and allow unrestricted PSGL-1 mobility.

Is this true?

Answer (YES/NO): YES